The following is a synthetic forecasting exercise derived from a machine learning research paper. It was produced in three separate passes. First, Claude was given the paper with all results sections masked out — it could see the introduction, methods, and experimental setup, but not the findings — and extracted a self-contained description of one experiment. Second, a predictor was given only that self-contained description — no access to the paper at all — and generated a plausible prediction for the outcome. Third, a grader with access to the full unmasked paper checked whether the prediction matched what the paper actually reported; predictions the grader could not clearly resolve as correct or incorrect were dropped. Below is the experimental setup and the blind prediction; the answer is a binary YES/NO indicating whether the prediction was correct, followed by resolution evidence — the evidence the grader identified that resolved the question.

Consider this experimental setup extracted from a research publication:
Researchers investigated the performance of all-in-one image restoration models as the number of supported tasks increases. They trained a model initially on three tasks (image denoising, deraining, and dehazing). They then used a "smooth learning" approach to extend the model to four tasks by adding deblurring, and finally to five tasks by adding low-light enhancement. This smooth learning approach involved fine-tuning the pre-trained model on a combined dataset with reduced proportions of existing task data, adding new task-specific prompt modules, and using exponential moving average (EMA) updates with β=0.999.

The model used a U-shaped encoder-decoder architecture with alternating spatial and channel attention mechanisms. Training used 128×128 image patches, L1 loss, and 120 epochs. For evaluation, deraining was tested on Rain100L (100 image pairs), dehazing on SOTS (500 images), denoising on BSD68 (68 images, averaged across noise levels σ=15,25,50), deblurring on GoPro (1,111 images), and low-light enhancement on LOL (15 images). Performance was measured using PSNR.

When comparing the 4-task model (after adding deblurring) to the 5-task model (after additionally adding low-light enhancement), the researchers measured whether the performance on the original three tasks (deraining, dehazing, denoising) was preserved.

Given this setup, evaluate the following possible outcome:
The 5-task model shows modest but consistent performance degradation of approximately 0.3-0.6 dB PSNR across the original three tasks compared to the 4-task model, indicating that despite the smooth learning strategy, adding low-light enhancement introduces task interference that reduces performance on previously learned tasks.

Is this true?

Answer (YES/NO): NO